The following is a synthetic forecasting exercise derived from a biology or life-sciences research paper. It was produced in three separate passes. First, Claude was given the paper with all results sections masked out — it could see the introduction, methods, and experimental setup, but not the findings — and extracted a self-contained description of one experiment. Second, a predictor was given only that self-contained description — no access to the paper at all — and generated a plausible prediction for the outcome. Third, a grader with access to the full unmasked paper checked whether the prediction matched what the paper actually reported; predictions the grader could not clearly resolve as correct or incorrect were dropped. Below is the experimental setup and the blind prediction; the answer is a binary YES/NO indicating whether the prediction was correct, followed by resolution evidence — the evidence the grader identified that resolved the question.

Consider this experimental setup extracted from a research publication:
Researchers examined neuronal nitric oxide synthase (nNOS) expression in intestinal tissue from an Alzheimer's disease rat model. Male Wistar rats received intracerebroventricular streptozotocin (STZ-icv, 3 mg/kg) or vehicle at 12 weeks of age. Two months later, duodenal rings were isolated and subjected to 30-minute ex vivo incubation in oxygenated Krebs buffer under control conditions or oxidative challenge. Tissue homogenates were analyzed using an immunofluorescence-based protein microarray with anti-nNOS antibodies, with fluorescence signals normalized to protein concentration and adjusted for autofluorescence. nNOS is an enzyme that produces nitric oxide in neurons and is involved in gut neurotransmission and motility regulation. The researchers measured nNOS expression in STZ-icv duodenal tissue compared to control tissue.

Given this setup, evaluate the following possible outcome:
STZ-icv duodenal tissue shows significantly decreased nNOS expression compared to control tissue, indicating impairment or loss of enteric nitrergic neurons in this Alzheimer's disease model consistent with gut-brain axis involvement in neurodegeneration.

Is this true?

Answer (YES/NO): YES